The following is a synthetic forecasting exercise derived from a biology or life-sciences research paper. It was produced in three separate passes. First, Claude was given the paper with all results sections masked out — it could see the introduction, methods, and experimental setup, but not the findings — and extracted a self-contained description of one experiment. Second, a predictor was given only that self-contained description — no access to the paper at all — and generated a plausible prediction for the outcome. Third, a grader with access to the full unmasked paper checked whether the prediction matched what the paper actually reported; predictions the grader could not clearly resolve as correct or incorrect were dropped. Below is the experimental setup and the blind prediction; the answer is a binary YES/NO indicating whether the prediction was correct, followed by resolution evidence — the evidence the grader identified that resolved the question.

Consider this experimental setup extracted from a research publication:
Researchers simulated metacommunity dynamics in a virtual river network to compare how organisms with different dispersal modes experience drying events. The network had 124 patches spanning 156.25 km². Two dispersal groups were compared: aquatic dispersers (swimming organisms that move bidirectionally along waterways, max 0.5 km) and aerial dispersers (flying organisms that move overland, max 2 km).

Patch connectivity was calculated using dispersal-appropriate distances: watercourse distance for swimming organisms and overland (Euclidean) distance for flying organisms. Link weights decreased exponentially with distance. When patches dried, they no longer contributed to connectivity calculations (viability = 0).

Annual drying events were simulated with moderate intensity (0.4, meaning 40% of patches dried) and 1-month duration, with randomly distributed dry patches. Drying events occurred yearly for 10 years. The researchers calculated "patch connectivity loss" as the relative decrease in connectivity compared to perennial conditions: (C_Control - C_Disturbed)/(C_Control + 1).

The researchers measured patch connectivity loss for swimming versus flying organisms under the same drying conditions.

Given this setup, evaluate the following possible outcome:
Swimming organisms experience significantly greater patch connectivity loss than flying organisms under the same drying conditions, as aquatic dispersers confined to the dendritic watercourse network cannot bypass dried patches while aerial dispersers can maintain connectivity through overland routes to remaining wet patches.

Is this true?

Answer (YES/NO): YES